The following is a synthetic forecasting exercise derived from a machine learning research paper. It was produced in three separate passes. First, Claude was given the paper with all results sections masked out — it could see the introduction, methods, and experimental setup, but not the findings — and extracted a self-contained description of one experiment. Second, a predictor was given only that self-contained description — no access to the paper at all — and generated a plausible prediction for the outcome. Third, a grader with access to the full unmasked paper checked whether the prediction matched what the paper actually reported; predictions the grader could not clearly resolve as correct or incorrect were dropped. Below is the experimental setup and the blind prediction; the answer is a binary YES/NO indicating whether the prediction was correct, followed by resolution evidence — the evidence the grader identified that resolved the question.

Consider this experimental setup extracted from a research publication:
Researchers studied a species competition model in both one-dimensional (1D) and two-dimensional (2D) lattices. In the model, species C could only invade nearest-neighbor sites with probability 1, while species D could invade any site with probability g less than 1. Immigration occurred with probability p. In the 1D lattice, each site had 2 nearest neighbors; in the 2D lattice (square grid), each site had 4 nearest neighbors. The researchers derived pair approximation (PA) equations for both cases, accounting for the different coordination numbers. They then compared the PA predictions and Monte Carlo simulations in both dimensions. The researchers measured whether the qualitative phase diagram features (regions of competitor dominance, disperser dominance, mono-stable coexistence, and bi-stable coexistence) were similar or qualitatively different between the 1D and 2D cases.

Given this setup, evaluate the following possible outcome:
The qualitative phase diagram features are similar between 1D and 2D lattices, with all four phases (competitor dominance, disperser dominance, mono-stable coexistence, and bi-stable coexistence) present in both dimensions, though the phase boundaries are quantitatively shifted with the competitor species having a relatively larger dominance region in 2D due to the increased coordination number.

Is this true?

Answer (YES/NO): YES